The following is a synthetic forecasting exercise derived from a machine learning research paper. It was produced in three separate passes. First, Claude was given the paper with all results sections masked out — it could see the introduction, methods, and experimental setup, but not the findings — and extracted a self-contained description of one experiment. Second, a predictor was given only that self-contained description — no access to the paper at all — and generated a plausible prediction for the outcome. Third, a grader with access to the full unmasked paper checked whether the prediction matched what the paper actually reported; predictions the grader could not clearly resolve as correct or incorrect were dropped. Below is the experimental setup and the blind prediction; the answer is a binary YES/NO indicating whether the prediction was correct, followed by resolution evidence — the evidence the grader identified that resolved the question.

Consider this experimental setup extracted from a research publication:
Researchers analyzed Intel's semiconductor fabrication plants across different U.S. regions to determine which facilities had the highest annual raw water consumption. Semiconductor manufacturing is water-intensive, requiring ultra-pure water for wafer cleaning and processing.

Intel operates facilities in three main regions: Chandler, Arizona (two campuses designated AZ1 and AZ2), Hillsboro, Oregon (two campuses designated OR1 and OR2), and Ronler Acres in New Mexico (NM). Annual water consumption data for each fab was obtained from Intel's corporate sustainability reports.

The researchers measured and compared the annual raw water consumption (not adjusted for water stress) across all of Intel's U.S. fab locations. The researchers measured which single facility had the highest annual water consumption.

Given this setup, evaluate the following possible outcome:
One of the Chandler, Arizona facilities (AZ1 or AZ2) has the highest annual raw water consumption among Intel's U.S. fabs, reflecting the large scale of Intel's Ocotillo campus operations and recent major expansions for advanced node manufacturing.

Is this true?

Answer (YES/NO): NO